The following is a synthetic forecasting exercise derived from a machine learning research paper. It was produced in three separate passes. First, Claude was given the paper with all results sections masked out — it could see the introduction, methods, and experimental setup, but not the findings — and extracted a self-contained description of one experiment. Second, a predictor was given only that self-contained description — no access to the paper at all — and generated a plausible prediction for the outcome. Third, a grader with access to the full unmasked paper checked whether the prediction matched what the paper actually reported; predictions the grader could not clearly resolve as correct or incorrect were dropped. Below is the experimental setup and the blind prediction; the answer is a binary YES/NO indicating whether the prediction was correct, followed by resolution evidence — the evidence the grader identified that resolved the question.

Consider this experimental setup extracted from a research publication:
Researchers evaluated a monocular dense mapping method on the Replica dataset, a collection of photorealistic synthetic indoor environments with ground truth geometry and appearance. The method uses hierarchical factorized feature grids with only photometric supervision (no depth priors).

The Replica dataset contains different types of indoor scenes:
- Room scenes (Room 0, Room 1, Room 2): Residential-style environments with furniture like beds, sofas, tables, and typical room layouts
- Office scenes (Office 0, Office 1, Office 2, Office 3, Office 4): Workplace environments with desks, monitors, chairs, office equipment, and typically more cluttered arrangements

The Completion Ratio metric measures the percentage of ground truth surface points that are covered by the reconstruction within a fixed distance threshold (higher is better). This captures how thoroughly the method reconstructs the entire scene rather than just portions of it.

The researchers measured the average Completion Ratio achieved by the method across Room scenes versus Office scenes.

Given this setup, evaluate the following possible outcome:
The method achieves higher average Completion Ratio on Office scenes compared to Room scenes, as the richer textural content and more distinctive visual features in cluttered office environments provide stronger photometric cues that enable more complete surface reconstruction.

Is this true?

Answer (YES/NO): NO